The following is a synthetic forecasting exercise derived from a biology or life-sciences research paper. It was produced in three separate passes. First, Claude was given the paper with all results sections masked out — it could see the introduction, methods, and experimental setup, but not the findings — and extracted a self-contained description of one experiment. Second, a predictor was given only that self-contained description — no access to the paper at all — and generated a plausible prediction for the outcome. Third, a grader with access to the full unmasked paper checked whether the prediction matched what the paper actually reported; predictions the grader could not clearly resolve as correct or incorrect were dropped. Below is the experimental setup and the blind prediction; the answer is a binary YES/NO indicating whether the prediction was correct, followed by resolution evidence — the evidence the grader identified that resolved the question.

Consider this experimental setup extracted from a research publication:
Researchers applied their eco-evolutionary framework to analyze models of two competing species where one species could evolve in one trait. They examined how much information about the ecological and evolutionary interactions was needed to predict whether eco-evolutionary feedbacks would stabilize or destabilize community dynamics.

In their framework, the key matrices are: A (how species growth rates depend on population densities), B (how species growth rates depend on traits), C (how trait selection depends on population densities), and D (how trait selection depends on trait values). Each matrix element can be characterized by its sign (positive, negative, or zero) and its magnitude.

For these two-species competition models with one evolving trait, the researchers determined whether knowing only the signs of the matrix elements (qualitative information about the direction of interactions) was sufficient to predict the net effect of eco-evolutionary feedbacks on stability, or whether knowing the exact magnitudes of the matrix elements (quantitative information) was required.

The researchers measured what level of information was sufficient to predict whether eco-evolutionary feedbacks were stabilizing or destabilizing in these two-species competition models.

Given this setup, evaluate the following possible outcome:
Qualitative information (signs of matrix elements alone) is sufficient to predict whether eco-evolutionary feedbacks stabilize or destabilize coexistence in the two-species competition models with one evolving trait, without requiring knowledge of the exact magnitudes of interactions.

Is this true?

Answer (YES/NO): YES